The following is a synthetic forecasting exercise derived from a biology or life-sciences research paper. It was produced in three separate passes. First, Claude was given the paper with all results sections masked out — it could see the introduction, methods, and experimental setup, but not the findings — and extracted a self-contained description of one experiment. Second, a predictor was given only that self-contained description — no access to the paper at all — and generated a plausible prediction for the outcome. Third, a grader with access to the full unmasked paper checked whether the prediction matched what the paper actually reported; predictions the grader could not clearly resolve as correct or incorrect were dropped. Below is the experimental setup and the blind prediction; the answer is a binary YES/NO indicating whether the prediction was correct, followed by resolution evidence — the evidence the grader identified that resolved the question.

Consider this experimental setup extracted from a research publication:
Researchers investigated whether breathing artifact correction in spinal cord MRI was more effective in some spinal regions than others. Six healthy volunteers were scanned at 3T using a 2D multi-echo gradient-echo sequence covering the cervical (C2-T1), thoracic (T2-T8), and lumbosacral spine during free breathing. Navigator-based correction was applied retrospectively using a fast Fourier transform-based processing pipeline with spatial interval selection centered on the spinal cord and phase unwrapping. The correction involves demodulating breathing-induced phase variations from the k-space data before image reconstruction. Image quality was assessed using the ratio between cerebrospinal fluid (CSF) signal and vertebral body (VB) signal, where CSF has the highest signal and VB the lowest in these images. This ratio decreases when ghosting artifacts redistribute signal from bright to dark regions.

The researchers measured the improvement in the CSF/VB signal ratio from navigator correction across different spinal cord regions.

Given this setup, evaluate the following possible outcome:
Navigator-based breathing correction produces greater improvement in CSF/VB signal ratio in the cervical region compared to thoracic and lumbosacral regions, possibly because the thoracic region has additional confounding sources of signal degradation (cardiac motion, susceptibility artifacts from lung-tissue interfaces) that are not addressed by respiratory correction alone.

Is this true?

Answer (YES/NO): NO